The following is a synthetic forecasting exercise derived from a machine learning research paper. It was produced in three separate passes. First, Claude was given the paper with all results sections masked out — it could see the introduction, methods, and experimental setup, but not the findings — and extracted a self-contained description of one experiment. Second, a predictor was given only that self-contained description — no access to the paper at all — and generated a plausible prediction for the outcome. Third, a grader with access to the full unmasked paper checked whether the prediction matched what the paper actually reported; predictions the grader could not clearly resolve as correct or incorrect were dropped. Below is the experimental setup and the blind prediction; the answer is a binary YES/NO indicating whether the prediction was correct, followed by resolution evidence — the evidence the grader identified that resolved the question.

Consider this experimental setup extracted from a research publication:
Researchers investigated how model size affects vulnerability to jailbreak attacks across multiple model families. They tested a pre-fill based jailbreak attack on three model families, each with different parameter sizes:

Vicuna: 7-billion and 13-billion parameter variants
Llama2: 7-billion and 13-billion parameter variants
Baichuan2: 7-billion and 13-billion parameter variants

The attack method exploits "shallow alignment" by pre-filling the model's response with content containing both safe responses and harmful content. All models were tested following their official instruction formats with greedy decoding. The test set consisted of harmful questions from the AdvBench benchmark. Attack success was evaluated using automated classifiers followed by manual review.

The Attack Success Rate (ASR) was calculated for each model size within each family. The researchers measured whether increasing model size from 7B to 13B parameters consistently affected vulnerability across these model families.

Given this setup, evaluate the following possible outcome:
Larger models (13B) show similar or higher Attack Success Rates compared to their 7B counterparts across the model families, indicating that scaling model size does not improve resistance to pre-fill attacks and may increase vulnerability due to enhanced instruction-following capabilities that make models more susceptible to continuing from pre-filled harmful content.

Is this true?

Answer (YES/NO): NO